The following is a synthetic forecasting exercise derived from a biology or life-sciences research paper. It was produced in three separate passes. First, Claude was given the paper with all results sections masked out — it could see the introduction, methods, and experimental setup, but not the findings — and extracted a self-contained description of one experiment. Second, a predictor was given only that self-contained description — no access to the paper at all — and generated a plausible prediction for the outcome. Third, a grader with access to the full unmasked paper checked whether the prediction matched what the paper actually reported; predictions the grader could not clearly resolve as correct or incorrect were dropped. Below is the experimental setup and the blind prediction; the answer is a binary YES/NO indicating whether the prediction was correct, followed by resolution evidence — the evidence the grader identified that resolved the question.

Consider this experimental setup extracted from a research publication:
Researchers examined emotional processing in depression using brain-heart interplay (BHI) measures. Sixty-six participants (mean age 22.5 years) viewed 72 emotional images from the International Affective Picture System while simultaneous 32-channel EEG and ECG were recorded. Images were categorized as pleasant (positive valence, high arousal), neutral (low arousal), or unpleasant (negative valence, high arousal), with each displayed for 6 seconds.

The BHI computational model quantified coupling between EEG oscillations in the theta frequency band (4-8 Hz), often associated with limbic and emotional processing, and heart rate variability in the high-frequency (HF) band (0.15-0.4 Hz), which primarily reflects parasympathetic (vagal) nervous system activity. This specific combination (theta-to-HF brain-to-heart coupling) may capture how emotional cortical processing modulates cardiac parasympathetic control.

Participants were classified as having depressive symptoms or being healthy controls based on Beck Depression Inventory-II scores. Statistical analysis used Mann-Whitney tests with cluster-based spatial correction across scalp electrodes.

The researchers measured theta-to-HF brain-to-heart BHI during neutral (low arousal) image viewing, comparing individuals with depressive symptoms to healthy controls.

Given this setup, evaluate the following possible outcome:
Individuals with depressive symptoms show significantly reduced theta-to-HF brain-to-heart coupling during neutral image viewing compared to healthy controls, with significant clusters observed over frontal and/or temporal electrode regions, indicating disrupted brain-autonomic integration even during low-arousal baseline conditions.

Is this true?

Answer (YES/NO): NO